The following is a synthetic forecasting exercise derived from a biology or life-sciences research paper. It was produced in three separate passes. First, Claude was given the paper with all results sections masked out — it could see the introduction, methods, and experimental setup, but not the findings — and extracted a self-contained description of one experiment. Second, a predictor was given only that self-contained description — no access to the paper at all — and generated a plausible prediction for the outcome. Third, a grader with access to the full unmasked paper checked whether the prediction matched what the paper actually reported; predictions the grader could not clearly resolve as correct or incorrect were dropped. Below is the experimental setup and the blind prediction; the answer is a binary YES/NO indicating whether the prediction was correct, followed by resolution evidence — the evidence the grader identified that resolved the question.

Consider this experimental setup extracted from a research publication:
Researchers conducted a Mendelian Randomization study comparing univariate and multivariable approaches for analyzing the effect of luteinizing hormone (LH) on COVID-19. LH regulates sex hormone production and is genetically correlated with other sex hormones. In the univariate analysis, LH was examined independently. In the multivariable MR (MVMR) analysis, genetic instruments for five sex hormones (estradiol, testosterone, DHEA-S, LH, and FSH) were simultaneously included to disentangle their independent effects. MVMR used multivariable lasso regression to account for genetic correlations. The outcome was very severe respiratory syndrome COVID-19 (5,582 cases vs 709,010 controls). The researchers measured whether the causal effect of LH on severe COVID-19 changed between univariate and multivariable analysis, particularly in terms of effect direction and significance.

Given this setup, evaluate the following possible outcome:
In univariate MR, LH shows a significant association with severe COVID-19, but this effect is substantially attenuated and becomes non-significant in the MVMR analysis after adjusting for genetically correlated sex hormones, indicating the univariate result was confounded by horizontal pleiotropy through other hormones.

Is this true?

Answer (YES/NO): YES